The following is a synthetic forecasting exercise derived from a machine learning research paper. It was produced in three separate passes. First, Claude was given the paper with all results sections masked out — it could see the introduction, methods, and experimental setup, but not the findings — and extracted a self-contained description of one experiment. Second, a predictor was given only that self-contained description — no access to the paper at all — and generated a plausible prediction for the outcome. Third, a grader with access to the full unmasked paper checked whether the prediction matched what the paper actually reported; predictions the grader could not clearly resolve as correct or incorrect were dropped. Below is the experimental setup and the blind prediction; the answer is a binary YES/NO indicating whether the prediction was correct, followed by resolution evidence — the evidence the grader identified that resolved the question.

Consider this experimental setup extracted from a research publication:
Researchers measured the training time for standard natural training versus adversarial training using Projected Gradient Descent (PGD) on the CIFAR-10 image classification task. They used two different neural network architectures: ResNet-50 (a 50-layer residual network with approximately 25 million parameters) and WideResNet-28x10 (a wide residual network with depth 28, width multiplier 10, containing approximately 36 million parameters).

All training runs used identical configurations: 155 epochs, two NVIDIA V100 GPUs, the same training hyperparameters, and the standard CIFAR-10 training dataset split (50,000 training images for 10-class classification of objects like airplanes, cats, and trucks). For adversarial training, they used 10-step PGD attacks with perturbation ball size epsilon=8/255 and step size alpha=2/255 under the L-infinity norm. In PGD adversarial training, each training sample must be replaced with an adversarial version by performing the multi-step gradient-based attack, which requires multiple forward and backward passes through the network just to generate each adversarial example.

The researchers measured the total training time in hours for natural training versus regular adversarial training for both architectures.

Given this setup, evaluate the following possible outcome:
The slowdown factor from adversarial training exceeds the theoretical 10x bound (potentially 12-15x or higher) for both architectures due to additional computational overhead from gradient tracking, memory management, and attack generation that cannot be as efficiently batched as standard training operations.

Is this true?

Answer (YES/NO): NO